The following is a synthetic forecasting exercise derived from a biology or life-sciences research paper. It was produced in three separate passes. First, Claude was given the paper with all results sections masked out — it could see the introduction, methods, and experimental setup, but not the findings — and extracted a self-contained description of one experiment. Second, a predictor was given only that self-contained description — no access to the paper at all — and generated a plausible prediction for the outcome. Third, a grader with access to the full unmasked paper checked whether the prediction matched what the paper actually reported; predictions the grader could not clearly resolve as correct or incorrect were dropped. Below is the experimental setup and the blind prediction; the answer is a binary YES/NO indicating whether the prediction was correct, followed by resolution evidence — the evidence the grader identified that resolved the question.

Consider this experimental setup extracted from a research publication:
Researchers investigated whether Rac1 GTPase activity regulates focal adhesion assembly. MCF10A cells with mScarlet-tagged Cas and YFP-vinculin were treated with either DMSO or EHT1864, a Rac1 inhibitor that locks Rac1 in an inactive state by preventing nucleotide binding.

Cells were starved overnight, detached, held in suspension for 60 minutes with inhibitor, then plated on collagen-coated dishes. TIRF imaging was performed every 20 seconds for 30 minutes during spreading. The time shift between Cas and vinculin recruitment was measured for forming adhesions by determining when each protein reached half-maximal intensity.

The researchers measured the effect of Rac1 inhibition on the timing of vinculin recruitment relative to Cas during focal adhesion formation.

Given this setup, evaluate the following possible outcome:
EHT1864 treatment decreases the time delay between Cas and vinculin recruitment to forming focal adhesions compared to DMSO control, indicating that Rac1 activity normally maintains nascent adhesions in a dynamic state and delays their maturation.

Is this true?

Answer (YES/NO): NO